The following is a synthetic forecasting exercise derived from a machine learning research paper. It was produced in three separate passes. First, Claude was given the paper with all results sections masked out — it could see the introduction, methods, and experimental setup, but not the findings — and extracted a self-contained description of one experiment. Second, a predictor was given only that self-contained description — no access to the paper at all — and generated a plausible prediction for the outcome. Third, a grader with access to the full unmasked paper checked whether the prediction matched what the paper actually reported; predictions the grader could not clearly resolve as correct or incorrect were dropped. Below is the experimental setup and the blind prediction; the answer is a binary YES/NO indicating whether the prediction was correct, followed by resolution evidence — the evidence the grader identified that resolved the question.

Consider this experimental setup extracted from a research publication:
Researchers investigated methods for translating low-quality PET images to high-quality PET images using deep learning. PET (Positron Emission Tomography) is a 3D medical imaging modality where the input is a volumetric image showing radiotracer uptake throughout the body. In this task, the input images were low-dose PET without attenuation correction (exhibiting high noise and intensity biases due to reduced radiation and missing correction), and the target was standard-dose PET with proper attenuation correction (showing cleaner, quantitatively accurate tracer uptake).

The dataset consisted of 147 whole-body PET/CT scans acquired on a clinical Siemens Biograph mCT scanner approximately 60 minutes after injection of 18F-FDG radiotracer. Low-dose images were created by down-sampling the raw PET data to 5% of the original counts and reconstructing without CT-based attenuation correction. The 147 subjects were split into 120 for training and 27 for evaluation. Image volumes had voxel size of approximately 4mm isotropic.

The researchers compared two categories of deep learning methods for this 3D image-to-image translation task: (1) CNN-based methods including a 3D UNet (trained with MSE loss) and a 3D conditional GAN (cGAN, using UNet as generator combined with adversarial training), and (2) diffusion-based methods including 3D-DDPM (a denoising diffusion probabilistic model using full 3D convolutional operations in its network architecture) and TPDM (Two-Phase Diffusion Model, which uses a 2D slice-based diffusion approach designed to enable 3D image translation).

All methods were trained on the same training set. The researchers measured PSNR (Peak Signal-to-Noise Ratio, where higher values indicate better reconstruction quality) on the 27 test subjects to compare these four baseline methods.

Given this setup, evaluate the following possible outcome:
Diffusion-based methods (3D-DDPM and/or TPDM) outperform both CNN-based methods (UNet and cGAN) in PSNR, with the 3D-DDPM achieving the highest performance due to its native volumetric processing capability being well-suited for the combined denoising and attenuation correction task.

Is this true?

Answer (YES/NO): NO